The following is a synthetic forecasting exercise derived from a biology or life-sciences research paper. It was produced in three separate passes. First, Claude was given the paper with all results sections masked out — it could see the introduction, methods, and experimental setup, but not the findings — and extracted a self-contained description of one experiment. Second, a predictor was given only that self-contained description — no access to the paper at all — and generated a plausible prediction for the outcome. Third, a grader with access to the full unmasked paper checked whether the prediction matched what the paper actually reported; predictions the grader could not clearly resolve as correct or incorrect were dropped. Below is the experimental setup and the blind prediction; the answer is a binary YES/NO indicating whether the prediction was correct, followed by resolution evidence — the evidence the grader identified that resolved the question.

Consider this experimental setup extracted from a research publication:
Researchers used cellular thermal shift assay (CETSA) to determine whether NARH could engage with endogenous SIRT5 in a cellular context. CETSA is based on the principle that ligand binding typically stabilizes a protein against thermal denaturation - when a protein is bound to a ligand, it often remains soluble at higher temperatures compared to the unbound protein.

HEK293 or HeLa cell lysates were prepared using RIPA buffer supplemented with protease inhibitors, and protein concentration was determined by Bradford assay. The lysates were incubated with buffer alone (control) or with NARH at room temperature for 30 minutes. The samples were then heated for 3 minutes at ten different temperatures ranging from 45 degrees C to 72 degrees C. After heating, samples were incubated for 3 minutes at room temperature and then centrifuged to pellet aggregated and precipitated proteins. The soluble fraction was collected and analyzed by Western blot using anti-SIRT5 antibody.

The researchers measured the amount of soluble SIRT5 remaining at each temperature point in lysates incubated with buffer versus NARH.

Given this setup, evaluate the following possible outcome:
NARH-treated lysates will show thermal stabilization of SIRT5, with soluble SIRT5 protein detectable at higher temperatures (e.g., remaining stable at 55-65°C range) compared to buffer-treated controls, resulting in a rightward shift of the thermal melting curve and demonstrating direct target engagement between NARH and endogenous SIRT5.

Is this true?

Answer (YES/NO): YES